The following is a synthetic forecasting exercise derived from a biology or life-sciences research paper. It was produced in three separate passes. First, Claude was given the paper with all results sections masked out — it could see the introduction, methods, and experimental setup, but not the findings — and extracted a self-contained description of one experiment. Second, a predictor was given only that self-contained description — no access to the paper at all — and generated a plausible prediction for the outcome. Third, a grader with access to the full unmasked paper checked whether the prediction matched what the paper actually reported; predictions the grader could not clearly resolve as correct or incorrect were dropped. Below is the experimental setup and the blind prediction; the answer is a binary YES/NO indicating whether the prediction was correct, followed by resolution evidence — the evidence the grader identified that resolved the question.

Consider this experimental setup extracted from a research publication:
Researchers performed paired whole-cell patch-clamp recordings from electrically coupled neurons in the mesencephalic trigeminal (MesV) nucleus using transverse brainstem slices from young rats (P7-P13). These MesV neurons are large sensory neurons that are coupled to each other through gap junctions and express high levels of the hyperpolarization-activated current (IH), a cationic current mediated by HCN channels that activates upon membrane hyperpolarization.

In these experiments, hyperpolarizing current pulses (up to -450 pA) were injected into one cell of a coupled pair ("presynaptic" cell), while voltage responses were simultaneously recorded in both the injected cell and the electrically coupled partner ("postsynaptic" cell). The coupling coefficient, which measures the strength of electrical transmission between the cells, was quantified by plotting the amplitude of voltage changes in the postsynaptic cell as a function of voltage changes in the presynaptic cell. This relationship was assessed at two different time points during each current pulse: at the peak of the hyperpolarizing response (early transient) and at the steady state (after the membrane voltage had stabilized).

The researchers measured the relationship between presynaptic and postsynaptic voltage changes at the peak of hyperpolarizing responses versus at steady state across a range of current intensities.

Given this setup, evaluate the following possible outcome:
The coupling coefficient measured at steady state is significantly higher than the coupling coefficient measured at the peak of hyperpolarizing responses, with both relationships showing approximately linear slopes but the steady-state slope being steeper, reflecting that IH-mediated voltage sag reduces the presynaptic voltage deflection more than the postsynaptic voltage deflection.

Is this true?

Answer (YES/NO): NO